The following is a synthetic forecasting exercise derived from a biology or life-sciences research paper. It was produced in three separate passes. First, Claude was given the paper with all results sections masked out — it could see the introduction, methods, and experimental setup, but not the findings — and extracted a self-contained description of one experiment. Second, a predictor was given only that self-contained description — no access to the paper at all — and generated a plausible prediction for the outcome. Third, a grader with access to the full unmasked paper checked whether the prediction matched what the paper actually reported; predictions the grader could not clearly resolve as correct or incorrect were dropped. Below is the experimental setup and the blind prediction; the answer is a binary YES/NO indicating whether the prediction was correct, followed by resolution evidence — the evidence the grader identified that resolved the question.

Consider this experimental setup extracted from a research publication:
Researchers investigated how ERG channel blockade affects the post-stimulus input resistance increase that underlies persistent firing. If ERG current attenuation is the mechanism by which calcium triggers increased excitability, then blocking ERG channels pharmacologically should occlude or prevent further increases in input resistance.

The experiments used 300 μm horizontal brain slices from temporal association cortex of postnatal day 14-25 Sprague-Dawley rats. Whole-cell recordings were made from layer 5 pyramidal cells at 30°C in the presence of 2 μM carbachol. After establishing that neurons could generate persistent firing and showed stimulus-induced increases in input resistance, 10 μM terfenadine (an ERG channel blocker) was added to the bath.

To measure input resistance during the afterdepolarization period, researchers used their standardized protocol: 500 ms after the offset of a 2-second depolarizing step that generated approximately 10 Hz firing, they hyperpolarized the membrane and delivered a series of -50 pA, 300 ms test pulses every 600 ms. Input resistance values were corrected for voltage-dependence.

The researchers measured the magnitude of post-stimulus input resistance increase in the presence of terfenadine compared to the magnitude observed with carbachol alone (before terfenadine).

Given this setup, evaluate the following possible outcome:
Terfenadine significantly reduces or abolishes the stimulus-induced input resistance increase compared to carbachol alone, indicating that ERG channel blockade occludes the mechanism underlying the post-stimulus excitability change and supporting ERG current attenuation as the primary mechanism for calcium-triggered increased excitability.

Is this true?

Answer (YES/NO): YES